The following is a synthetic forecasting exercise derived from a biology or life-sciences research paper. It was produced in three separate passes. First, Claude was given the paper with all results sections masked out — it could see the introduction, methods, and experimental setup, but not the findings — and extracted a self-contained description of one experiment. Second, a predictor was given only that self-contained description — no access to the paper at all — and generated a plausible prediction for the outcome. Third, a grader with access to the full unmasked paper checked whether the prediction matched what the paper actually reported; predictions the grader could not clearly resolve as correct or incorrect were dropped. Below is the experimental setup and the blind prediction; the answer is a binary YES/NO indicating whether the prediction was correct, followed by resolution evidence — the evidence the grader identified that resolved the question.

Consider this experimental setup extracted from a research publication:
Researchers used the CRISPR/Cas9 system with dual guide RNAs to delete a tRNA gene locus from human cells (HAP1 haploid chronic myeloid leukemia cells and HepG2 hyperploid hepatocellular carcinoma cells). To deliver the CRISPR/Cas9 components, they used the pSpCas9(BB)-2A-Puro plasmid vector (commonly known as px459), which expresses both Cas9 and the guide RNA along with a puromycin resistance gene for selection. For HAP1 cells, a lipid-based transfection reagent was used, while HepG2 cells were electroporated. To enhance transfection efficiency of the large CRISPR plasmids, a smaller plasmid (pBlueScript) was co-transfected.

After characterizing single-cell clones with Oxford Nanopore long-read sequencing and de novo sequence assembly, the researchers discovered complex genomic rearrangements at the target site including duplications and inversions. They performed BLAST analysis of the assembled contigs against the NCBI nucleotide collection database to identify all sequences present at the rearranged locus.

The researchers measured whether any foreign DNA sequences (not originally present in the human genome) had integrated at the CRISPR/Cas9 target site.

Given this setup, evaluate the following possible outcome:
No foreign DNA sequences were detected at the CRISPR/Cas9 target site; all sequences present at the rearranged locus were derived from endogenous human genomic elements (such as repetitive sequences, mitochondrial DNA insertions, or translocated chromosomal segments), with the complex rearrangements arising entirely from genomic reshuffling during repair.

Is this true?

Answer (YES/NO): NO